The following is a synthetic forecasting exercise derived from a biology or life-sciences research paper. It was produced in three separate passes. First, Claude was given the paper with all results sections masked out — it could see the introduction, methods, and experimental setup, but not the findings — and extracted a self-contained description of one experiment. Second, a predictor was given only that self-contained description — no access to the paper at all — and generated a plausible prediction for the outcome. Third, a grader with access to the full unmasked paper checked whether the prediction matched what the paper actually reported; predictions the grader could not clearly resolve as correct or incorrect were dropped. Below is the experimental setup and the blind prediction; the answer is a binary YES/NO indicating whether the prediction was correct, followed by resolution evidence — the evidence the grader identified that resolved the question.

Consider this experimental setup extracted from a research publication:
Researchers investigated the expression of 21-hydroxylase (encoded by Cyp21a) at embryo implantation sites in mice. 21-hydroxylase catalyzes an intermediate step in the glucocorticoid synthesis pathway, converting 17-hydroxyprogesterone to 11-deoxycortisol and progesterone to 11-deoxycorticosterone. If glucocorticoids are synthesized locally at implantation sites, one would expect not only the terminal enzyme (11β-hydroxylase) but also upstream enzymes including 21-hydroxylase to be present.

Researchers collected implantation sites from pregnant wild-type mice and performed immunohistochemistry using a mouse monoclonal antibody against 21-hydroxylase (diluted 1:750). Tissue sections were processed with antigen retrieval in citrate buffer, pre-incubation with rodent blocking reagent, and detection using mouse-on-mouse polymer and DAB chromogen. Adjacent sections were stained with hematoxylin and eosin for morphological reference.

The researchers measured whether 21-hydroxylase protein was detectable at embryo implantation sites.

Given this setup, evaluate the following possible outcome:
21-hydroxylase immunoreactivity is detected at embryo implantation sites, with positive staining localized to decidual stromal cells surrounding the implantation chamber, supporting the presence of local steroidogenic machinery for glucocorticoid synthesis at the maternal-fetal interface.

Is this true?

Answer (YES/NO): NO